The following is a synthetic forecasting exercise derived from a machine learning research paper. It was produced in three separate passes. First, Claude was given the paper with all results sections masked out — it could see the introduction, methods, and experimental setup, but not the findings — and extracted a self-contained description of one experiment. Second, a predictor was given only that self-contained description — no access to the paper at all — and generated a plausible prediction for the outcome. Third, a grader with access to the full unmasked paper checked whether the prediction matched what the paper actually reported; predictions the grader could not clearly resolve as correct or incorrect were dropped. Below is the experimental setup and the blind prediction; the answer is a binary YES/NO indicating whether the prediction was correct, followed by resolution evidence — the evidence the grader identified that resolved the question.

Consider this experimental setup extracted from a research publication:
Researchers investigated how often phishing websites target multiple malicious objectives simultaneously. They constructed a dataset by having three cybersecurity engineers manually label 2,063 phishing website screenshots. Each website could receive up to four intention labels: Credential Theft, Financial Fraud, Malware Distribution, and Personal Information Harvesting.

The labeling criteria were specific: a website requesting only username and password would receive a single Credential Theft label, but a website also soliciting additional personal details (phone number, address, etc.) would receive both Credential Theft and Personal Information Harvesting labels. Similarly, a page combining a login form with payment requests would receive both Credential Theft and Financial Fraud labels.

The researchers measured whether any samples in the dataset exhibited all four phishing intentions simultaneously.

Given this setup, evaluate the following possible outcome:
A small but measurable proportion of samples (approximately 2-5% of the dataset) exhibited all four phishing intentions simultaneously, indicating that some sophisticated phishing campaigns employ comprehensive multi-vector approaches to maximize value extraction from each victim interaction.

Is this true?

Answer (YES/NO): NO